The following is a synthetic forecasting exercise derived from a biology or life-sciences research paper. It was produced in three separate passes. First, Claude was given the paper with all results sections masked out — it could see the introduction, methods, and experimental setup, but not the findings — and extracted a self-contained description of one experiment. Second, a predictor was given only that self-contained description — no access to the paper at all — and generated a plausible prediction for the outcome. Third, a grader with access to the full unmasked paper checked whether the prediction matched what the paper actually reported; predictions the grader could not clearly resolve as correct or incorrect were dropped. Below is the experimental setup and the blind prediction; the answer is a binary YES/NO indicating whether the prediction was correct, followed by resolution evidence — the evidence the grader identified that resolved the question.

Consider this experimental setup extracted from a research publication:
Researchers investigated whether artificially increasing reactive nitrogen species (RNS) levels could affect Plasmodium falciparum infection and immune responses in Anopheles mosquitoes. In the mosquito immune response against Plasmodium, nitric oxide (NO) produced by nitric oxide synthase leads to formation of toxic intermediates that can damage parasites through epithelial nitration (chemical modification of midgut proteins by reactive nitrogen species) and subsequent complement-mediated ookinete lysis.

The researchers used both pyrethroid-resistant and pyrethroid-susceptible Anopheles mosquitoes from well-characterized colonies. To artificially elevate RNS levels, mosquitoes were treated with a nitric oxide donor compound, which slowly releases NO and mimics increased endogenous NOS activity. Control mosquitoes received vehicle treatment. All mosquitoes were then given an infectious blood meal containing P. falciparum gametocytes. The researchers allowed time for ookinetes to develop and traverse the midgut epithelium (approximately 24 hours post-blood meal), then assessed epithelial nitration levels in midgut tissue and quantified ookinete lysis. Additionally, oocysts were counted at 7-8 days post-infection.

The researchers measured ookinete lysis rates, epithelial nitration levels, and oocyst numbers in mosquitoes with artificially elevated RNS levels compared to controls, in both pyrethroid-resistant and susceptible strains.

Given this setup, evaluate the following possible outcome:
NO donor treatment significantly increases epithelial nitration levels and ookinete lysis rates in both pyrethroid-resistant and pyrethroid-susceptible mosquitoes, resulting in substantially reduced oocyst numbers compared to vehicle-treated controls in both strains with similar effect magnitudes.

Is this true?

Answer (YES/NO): NO